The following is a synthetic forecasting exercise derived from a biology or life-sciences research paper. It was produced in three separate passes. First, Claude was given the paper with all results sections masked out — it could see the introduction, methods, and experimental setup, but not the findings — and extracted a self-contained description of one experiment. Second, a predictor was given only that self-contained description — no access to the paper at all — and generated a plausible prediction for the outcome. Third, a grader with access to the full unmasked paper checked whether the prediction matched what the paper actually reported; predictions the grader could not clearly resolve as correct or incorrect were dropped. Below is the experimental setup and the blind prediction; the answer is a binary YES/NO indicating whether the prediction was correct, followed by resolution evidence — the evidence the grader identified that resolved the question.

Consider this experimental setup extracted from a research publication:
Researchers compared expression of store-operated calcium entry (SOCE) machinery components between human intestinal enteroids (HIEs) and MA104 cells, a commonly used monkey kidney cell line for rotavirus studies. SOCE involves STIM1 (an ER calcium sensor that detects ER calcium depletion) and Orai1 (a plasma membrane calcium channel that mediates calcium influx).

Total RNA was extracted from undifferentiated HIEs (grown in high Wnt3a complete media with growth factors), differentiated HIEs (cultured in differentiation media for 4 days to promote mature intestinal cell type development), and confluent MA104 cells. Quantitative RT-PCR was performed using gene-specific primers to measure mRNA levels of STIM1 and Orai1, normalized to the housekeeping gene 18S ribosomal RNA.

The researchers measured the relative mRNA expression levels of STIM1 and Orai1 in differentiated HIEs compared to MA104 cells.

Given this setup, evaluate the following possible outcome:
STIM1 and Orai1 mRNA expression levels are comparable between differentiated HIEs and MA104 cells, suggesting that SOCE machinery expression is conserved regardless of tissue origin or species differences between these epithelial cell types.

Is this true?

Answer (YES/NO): YES